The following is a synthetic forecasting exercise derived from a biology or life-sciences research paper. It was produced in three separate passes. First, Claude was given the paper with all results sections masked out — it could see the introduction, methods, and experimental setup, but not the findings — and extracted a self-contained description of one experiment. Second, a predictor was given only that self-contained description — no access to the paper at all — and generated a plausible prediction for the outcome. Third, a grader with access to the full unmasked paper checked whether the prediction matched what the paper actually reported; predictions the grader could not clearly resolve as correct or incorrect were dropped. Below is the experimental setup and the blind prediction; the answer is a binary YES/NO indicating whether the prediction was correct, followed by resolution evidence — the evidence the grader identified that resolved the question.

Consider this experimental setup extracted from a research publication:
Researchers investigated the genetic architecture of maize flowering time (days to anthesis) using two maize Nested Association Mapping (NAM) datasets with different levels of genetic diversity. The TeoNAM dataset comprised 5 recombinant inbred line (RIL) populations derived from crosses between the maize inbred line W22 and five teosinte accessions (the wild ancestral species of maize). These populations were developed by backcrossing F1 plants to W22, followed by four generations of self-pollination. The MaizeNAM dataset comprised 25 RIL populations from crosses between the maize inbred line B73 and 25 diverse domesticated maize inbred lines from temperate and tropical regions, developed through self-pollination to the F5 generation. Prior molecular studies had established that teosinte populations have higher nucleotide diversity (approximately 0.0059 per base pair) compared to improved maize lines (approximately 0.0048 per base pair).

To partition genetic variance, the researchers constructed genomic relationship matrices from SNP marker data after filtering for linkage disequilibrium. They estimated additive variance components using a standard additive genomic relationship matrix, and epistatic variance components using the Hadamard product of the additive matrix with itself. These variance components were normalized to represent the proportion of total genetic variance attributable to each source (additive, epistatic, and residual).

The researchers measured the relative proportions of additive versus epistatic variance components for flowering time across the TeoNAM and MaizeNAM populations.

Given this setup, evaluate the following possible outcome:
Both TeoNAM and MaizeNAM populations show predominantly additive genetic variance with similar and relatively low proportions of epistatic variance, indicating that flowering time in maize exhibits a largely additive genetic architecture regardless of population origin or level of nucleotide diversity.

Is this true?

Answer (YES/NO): NO